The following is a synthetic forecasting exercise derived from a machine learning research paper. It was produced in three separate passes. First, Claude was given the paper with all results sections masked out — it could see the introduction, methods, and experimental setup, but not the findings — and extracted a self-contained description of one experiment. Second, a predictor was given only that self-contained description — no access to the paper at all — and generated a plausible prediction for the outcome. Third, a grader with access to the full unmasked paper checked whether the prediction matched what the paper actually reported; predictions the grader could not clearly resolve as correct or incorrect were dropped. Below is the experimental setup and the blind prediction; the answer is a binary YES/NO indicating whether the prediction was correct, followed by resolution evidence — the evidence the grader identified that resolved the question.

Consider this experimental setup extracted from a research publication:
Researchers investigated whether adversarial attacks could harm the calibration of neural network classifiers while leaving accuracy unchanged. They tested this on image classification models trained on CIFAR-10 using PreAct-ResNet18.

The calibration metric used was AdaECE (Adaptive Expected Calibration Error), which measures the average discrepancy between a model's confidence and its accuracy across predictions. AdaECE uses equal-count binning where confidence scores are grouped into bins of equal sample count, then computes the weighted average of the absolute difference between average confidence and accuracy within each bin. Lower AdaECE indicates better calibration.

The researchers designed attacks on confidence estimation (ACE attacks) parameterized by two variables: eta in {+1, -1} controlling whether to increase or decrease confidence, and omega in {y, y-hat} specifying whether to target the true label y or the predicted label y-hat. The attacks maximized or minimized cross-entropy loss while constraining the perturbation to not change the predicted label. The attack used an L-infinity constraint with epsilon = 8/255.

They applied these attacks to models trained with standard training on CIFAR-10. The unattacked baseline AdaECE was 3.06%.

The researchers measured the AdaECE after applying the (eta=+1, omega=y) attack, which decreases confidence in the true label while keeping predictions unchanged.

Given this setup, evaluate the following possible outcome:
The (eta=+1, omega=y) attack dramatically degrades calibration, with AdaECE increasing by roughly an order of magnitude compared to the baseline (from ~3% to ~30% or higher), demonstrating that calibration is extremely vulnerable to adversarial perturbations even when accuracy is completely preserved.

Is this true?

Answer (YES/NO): NO